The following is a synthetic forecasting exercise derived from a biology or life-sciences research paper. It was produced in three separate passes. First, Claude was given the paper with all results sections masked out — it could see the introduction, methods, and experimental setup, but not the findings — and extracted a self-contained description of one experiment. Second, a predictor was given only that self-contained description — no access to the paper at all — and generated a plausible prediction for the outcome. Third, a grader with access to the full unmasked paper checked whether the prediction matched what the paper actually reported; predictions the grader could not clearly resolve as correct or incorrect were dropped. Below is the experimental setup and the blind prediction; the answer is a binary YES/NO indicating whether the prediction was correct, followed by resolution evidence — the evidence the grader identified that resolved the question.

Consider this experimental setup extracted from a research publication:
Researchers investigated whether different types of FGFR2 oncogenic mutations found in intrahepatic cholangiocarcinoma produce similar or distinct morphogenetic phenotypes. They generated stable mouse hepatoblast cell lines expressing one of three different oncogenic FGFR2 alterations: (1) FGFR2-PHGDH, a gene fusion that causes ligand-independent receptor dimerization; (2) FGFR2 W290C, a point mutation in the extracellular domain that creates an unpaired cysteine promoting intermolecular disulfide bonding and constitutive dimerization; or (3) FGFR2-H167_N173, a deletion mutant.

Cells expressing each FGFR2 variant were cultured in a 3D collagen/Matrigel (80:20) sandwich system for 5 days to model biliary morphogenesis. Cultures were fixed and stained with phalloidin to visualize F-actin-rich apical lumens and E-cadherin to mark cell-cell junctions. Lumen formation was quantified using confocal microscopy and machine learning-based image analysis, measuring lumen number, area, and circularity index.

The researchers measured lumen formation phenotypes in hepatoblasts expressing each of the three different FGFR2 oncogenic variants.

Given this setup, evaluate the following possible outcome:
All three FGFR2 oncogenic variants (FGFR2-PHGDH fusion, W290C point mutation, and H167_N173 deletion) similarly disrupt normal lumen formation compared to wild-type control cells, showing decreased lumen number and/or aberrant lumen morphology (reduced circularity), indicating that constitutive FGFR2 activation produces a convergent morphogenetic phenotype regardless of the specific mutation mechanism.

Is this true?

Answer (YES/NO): NO